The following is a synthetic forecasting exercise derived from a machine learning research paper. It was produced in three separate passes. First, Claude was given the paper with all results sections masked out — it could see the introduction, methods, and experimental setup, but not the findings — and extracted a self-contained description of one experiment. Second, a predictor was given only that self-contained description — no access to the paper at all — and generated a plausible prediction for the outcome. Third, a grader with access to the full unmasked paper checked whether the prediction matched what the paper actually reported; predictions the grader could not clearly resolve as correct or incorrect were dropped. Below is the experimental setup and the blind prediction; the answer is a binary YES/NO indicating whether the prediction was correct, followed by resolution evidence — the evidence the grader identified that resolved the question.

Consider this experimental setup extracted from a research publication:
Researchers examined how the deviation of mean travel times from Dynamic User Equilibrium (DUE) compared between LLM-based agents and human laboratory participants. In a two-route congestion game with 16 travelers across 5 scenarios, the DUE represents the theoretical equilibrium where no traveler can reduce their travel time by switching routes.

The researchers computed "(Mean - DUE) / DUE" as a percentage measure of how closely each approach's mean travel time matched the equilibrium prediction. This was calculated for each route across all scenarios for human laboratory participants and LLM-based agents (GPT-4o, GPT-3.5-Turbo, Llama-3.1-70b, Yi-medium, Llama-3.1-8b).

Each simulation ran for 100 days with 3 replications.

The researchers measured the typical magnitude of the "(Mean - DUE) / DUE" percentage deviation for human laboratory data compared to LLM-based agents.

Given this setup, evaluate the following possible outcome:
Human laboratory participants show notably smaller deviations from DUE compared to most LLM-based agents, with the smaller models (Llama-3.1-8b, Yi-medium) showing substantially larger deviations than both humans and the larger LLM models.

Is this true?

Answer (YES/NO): NO